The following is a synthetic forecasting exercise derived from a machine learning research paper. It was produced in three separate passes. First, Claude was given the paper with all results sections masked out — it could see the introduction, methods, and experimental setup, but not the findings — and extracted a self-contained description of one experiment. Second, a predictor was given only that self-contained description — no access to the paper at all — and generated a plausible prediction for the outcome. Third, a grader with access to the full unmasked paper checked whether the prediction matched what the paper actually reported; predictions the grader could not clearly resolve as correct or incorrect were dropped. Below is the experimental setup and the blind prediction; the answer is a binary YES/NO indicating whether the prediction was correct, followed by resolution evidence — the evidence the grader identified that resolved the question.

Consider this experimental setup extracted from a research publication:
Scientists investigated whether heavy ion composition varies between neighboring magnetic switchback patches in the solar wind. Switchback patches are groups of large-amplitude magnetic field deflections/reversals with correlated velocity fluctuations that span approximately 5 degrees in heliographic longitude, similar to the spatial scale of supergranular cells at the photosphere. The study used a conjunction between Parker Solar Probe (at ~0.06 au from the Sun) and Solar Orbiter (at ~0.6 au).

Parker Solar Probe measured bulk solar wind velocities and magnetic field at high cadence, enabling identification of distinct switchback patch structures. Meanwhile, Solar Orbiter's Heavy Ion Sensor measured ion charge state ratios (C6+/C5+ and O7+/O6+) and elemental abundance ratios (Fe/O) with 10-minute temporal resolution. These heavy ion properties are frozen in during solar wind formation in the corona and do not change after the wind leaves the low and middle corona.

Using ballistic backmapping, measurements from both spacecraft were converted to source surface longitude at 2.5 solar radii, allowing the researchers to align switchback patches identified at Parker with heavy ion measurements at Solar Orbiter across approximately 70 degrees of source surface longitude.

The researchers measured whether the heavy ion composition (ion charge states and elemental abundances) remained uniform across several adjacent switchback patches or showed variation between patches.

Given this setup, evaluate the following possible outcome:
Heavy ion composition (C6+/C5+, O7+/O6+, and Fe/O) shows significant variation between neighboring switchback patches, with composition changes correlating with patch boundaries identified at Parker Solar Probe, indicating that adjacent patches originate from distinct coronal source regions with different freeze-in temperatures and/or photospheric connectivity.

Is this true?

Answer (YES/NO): NO